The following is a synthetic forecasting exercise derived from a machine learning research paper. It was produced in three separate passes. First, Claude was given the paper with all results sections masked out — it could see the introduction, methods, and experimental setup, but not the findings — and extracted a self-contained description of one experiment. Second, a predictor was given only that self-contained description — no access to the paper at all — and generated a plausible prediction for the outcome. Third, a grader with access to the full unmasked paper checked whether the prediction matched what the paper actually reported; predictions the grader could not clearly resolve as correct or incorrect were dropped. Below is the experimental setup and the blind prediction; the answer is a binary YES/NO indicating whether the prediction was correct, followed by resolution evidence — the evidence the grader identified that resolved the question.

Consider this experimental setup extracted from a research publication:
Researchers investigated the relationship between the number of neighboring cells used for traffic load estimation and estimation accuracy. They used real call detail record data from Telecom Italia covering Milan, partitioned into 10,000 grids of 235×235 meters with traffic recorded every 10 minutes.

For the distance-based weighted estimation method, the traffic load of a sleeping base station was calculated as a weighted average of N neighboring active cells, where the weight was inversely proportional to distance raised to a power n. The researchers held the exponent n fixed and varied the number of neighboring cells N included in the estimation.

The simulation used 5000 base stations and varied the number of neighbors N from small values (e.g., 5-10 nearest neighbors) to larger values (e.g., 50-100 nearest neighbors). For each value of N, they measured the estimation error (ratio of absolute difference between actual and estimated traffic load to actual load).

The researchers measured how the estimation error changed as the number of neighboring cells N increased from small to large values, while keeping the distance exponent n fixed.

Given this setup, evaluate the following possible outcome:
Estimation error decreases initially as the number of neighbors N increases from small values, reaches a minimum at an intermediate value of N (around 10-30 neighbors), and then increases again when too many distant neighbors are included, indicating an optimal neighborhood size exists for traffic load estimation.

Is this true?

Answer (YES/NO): NO